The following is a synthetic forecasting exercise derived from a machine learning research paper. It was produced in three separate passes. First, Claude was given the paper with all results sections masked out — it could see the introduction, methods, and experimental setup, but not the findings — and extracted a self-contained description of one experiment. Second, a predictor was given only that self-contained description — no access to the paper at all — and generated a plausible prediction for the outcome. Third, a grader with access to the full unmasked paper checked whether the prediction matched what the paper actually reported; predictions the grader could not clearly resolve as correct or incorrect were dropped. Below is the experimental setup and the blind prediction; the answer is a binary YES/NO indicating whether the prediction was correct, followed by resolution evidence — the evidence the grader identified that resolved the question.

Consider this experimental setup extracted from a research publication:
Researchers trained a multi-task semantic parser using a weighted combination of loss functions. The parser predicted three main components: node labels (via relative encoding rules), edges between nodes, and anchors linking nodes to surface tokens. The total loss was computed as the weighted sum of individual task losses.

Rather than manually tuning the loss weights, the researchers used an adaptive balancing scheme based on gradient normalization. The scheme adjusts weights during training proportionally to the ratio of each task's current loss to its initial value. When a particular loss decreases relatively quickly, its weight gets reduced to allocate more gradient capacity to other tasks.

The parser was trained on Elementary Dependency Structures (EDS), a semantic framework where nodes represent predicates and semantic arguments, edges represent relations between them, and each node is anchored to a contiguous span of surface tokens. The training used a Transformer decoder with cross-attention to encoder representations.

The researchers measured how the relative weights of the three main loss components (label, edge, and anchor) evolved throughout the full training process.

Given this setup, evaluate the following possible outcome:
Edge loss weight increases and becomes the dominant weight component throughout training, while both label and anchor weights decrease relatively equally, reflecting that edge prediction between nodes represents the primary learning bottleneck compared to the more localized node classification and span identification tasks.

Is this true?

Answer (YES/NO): NO